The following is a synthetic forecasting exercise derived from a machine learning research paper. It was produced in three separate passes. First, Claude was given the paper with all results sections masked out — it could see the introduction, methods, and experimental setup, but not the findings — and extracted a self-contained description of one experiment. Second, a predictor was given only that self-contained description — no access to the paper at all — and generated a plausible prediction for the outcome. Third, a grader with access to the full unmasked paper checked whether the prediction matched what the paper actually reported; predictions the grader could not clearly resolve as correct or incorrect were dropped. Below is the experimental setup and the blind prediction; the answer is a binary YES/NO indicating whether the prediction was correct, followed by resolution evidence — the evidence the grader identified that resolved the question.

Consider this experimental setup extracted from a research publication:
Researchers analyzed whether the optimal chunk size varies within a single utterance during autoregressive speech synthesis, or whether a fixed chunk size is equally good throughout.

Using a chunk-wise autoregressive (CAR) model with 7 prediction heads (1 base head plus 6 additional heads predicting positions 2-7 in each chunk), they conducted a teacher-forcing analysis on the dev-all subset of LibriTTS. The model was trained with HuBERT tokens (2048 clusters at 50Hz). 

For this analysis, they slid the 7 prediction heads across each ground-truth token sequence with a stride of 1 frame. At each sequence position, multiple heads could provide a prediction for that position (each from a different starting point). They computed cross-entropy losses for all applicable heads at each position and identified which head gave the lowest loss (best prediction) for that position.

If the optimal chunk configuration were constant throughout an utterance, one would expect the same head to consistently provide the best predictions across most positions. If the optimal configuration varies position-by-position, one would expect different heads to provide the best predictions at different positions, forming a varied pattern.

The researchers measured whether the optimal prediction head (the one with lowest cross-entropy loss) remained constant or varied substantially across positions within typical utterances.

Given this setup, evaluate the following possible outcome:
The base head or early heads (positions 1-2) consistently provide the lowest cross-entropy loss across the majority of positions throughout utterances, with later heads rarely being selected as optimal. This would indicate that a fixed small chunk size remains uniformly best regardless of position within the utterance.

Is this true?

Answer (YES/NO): NO